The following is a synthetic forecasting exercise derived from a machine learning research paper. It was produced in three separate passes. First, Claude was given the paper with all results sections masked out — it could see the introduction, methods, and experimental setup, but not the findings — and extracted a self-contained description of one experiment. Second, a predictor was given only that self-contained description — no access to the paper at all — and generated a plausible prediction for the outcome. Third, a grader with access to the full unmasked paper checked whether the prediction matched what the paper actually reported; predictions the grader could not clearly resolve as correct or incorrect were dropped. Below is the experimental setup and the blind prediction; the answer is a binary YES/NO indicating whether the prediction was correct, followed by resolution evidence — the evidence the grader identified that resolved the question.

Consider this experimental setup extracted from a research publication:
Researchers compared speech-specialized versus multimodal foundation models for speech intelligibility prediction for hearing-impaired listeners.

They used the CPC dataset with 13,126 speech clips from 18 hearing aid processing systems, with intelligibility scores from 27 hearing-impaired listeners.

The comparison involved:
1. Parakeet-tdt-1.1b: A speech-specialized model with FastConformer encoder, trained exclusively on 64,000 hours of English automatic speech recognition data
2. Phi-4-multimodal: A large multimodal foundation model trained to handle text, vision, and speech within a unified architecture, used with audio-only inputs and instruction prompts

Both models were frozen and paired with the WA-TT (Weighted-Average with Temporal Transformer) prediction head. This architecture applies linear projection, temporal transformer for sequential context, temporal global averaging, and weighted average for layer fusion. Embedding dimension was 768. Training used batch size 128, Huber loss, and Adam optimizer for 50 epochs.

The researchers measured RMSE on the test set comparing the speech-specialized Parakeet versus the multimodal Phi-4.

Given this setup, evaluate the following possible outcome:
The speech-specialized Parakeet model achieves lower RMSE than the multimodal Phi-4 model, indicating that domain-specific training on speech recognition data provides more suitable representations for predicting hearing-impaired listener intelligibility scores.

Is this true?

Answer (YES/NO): NO